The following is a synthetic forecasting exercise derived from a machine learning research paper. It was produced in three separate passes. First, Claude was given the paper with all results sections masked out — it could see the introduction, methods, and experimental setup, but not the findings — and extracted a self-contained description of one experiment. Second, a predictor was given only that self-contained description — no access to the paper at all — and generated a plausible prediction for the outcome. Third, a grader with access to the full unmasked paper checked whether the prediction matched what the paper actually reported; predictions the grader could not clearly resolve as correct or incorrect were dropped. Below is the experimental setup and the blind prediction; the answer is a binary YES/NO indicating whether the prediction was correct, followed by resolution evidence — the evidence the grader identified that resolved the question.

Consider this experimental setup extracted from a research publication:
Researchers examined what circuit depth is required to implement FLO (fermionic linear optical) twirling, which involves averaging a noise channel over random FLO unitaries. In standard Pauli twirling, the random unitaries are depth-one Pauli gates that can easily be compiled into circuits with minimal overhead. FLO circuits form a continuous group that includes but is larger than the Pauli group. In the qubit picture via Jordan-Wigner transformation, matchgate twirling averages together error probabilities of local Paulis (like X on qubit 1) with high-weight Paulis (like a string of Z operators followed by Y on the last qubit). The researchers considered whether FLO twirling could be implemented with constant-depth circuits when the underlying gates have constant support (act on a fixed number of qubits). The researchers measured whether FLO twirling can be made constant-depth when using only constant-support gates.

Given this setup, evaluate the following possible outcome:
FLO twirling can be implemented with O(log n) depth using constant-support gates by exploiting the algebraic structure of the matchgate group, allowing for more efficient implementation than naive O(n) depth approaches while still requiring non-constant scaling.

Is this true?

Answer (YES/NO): NO